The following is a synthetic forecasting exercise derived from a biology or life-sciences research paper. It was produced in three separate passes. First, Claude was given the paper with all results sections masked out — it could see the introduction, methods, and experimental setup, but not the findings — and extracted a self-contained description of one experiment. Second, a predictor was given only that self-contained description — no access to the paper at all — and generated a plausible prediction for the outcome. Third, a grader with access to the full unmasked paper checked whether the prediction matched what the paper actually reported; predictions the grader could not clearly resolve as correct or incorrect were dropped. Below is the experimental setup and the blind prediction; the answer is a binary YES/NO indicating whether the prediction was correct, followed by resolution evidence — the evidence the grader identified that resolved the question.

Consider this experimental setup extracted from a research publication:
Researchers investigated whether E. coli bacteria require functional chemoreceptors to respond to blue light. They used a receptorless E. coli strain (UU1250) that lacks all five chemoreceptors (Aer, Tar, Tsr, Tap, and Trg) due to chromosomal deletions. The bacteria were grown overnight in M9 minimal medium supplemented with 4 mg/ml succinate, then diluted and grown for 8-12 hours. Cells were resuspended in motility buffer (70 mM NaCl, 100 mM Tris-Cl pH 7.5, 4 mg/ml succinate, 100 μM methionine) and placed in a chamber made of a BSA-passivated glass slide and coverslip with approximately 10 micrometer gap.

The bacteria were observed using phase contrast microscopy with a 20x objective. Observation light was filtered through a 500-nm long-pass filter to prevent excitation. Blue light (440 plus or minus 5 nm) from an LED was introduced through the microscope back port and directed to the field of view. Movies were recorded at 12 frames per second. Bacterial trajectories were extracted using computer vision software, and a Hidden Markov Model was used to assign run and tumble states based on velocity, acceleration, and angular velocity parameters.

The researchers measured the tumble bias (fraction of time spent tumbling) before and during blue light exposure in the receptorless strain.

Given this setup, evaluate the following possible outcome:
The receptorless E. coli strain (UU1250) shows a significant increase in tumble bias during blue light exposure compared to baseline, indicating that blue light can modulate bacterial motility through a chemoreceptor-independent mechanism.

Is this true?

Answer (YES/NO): NO